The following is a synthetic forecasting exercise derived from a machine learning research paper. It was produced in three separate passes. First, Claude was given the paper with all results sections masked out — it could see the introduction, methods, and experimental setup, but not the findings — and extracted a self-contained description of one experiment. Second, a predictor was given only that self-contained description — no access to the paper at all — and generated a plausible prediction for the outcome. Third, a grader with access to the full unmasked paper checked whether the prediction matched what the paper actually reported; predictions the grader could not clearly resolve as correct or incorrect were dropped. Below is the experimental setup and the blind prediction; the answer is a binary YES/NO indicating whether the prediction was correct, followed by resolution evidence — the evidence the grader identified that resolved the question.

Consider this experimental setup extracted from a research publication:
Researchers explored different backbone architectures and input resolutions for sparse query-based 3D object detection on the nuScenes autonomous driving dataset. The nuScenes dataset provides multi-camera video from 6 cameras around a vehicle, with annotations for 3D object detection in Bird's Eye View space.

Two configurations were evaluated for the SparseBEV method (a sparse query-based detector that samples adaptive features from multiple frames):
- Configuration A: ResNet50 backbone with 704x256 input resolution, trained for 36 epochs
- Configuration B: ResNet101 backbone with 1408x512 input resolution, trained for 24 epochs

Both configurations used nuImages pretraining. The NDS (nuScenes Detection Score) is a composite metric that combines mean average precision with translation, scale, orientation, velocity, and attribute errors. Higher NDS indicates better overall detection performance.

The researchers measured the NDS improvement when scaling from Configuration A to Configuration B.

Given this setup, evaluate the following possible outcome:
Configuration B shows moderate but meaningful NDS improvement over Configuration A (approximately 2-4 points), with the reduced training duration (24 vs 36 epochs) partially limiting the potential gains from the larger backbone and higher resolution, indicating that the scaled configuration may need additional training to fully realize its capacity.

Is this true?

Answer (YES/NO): YES